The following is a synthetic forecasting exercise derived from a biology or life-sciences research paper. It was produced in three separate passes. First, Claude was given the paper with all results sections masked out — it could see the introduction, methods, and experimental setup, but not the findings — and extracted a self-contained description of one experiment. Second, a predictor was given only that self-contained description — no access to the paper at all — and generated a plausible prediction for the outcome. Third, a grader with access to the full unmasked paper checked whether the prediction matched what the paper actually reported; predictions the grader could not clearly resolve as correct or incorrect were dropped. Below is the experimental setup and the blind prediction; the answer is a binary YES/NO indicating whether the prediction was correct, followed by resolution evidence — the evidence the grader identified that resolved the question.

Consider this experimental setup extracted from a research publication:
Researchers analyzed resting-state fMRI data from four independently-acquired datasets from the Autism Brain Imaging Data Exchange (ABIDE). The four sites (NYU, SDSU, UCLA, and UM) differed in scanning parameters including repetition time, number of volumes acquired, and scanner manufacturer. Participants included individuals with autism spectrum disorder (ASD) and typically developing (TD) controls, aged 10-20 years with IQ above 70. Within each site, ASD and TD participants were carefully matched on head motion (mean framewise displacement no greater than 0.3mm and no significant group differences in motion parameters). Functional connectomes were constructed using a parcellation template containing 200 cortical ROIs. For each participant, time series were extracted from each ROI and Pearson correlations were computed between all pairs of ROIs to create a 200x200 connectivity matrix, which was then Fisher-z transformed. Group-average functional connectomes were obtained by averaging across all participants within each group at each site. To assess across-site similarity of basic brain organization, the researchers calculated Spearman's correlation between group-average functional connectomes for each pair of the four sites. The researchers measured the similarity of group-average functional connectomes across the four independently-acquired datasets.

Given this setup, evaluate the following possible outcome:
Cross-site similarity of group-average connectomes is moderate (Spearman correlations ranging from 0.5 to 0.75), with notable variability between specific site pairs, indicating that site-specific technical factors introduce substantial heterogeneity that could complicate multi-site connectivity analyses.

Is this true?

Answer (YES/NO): NO